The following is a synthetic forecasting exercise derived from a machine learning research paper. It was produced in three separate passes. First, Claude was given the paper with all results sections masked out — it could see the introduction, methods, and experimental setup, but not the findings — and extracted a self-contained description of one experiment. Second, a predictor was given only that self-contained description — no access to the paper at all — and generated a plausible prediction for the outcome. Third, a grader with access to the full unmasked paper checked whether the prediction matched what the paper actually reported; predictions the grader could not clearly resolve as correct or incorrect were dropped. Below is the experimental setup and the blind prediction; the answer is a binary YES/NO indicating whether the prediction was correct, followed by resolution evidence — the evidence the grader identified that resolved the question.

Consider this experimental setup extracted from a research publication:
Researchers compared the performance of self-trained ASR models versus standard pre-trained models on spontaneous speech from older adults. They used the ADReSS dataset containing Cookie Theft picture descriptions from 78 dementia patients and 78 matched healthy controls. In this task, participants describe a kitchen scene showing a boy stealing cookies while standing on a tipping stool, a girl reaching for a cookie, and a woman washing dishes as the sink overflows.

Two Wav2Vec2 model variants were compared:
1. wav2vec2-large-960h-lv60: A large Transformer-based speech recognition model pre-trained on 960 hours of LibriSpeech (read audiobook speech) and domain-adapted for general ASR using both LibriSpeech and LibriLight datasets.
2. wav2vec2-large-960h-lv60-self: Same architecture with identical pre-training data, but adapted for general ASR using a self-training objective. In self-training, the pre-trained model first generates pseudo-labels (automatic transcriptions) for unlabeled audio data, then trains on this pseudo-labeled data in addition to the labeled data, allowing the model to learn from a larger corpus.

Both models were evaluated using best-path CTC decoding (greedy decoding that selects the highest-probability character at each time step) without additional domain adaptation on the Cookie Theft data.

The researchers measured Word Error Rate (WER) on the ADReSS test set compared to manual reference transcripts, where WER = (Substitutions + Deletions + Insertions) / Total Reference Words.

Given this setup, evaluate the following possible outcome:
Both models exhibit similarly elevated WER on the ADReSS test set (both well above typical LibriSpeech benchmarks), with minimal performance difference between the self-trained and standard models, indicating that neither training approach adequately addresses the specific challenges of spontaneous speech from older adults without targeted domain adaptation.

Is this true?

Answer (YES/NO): YES